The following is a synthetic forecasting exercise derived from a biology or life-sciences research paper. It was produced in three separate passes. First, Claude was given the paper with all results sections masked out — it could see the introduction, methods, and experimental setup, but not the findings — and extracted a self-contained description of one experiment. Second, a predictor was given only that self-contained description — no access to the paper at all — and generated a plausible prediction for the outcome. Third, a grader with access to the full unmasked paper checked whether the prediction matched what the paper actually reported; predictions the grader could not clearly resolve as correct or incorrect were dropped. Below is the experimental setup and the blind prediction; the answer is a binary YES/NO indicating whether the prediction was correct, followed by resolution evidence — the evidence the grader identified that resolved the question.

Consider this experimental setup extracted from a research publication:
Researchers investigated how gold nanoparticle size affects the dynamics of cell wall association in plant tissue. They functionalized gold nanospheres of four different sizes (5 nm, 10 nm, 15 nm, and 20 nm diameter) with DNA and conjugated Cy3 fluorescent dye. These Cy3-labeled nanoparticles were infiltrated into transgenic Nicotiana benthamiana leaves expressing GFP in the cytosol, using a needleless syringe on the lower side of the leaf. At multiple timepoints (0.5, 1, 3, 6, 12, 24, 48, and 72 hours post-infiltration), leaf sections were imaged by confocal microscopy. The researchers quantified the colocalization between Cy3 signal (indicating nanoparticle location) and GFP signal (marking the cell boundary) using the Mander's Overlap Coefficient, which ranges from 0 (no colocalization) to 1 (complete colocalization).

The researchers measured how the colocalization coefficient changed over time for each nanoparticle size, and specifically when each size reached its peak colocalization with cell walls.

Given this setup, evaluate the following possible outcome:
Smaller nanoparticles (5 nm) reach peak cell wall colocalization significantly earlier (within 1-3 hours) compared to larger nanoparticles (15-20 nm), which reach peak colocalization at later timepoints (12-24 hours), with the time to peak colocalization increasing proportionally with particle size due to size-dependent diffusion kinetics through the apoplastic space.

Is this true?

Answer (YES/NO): NO